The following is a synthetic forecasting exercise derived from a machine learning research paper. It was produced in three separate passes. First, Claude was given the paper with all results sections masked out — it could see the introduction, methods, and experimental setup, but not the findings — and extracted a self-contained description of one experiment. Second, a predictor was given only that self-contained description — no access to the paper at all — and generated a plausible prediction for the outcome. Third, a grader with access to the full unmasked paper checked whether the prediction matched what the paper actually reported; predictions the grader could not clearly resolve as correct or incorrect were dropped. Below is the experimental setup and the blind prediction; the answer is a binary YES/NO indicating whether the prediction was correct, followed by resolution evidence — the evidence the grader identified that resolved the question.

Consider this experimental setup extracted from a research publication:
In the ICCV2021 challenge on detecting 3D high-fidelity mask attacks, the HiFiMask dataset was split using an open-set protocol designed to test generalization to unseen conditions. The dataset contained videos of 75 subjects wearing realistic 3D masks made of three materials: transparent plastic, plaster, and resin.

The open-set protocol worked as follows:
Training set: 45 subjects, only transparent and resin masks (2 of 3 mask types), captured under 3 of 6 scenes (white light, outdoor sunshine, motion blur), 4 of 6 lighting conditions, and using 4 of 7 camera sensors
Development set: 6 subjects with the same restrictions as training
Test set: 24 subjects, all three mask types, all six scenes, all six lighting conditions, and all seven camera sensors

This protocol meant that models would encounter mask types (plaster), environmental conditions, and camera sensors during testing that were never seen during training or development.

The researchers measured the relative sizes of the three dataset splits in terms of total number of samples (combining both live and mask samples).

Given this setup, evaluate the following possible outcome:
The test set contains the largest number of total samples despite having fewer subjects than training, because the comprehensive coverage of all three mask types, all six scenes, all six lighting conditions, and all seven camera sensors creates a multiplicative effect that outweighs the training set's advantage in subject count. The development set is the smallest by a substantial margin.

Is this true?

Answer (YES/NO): YES